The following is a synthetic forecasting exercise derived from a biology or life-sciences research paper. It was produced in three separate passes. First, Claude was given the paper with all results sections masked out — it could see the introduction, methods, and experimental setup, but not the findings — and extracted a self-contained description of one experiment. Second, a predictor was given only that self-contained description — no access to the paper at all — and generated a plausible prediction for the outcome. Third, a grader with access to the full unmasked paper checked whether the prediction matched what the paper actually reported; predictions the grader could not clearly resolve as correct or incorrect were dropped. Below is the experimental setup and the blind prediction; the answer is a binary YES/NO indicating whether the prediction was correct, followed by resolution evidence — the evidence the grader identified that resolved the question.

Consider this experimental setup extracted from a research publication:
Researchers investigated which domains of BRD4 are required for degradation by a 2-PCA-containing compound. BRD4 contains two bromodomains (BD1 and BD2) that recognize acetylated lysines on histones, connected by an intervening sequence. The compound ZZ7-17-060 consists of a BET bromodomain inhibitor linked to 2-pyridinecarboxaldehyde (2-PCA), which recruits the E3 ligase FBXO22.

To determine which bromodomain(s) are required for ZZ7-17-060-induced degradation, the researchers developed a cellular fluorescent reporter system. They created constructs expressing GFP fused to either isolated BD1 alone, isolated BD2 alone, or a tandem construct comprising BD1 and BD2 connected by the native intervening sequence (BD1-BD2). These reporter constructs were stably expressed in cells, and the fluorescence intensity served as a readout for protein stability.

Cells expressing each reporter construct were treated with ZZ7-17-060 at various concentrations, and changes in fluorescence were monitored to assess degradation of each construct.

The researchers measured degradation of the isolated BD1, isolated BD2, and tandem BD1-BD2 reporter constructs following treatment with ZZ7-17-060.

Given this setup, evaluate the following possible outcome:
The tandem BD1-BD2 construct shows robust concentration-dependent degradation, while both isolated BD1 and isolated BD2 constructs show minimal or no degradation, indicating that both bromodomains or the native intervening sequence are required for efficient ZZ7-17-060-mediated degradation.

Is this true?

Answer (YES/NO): NO